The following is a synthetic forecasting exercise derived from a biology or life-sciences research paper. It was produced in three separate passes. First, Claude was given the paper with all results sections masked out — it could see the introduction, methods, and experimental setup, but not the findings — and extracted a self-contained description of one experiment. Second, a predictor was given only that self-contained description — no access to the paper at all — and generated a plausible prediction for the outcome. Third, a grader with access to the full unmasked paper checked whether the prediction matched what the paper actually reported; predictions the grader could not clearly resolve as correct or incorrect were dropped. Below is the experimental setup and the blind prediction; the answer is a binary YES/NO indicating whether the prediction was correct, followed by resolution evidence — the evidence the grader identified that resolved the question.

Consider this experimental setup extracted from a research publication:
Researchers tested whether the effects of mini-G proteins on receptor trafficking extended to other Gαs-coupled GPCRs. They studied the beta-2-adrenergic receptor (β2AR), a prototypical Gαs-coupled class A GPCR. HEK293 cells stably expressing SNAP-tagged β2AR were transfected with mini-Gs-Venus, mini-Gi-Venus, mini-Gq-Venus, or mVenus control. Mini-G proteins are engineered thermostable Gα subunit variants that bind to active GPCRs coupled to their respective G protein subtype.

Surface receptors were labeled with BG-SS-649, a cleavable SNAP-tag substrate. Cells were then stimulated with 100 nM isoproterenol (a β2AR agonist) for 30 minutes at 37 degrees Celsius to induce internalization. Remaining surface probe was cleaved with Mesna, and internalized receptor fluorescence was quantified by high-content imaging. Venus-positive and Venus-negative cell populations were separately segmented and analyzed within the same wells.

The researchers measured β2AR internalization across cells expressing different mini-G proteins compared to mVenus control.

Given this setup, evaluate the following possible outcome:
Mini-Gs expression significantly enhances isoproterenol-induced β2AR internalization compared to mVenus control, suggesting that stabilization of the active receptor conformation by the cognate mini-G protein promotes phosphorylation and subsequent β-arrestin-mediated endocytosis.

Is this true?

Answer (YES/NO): NO